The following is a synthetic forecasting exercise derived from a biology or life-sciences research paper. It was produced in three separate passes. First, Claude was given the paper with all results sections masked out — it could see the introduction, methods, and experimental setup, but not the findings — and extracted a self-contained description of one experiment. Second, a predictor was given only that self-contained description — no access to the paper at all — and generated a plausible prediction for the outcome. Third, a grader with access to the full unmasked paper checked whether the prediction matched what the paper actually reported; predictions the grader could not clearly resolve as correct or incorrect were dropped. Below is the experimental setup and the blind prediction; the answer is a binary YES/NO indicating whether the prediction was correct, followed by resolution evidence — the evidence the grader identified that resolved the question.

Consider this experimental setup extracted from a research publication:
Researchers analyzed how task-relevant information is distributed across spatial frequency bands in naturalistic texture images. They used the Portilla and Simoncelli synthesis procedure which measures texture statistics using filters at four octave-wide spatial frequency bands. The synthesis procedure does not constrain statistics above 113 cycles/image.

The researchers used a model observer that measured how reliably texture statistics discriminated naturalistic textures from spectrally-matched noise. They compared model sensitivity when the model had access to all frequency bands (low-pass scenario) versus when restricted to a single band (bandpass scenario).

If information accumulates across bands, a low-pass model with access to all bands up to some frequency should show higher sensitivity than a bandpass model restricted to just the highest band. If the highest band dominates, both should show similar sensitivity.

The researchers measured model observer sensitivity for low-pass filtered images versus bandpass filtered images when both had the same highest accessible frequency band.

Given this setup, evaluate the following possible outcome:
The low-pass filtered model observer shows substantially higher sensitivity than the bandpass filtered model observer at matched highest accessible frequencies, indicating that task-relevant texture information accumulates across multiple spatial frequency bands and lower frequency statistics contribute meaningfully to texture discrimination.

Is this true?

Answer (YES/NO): NO